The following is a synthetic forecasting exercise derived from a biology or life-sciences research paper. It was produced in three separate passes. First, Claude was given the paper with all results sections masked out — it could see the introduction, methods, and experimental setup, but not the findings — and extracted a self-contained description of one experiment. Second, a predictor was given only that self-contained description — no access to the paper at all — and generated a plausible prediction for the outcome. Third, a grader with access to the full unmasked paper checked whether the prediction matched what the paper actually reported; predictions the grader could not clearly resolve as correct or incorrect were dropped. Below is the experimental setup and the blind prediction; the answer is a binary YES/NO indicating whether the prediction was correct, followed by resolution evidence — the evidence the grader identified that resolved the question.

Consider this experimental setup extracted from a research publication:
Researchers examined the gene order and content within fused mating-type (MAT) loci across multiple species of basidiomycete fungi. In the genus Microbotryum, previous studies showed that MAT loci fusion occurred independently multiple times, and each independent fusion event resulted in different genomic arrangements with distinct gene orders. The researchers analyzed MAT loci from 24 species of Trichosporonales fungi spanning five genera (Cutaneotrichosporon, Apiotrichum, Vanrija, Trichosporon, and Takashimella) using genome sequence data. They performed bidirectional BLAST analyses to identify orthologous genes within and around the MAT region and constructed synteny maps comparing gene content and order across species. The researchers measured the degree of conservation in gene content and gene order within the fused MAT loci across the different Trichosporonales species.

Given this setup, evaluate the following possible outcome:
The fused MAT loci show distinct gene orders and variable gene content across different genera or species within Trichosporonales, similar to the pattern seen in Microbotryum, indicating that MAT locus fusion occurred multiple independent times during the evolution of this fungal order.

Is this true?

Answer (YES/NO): NO